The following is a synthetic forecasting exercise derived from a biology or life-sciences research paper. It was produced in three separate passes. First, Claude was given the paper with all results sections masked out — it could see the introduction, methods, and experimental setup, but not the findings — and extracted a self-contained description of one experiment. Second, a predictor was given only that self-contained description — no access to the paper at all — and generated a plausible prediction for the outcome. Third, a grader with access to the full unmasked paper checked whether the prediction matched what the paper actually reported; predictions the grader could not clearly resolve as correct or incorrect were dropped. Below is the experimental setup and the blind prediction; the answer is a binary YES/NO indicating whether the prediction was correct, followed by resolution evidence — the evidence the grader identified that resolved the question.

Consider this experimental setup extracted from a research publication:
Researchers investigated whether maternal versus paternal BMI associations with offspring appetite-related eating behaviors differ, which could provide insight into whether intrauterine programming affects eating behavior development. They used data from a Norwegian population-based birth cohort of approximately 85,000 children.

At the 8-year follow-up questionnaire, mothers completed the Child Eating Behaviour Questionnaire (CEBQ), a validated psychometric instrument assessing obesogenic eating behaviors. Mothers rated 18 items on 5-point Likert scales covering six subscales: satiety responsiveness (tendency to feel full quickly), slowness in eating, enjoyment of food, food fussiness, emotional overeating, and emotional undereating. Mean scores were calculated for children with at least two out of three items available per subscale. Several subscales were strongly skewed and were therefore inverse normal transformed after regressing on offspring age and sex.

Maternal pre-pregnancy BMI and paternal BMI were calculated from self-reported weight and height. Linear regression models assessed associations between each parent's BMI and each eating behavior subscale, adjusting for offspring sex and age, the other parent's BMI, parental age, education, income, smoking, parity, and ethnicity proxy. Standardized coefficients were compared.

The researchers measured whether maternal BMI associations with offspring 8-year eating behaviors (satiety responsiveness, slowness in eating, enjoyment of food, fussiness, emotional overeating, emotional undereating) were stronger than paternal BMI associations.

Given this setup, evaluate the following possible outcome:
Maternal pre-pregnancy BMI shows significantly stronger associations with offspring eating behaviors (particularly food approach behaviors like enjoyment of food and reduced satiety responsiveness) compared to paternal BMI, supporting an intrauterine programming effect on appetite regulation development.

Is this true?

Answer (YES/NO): NO